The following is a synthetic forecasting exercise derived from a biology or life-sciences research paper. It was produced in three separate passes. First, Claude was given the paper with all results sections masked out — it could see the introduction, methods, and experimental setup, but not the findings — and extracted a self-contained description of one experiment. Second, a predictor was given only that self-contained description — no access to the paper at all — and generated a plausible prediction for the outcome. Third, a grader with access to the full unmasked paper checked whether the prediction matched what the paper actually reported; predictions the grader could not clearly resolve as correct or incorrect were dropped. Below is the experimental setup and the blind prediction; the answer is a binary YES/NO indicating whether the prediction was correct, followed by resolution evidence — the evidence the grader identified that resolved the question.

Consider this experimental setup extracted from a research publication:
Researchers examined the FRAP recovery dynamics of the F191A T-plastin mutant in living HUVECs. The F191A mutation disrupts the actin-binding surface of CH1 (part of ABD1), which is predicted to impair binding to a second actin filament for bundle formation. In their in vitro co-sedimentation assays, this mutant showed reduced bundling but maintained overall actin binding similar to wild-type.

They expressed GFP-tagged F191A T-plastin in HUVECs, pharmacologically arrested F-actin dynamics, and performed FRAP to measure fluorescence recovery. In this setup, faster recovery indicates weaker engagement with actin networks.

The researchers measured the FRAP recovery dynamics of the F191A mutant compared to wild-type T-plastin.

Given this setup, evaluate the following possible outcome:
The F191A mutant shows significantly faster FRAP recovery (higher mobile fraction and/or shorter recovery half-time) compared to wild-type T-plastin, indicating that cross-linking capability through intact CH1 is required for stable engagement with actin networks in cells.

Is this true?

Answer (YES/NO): YES